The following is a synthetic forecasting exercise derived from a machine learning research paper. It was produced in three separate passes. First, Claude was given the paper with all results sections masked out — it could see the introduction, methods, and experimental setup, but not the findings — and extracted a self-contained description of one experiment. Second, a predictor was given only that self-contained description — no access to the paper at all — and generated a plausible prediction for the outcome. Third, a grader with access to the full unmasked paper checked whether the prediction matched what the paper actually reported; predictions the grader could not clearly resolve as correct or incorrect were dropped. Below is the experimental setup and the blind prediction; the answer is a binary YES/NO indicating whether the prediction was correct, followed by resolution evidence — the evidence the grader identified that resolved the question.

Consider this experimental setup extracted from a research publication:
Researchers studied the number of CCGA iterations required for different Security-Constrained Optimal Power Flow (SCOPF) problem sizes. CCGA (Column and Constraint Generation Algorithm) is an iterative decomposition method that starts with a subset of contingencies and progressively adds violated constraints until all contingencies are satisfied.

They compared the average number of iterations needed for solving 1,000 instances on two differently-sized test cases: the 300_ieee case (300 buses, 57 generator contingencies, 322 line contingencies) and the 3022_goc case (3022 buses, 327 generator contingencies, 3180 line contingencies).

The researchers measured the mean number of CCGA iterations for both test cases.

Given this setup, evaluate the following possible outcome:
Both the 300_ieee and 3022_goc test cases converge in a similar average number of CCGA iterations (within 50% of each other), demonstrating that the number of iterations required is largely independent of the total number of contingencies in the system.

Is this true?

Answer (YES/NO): NO